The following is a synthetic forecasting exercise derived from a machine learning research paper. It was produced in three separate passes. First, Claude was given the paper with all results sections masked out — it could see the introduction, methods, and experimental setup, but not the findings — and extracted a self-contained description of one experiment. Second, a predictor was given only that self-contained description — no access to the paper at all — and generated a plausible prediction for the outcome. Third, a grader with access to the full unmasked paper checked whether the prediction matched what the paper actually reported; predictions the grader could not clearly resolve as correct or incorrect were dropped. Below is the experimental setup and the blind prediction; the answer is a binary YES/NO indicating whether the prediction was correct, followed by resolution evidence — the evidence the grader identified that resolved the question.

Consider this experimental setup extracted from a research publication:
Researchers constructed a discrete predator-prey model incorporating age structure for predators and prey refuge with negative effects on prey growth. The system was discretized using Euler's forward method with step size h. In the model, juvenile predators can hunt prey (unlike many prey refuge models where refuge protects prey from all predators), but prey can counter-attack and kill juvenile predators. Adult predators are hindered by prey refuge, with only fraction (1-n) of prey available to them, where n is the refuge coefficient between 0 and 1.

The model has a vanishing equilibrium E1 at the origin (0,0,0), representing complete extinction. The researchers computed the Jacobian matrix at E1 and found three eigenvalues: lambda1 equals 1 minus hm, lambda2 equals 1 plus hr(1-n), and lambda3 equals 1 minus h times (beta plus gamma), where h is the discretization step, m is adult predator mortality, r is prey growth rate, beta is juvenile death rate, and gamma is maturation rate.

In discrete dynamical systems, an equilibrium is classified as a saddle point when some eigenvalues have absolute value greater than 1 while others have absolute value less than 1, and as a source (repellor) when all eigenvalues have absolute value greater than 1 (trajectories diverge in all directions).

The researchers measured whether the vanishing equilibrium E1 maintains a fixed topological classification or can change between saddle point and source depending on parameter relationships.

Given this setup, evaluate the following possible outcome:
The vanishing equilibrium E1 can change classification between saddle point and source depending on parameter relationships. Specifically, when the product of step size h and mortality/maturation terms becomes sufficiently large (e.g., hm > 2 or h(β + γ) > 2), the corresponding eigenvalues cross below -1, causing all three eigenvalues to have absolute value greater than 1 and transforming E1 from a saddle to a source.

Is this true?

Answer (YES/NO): YES